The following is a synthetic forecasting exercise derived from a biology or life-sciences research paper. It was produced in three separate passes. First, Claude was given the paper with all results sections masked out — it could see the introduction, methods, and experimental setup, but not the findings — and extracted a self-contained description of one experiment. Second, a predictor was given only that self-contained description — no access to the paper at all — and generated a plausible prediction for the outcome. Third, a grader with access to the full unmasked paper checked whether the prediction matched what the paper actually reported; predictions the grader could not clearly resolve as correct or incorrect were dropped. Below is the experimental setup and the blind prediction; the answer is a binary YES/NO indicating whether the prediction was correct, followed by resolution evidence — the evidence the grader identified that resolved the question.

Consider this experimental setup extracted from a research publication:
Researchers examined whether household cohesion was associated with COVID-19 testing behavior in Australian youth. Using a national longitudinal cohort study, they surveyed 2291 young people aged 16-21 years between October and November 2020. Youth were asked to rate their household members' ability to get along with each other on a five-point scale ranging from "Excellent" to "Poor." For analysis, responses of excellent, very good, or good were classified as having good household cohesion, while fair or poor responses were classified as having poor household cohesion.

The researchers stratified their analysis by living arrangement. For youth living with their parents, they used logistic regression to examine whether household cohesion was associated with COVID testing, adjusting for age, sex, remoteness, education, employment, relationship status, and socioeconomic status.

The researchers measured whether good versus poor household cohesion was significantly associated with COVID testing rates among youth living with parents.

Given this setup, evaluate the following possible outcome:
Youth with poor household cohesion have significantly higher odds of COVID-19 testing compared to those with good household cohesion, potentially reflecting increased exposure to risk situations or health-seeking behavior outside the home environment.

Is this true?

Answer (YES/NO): NO